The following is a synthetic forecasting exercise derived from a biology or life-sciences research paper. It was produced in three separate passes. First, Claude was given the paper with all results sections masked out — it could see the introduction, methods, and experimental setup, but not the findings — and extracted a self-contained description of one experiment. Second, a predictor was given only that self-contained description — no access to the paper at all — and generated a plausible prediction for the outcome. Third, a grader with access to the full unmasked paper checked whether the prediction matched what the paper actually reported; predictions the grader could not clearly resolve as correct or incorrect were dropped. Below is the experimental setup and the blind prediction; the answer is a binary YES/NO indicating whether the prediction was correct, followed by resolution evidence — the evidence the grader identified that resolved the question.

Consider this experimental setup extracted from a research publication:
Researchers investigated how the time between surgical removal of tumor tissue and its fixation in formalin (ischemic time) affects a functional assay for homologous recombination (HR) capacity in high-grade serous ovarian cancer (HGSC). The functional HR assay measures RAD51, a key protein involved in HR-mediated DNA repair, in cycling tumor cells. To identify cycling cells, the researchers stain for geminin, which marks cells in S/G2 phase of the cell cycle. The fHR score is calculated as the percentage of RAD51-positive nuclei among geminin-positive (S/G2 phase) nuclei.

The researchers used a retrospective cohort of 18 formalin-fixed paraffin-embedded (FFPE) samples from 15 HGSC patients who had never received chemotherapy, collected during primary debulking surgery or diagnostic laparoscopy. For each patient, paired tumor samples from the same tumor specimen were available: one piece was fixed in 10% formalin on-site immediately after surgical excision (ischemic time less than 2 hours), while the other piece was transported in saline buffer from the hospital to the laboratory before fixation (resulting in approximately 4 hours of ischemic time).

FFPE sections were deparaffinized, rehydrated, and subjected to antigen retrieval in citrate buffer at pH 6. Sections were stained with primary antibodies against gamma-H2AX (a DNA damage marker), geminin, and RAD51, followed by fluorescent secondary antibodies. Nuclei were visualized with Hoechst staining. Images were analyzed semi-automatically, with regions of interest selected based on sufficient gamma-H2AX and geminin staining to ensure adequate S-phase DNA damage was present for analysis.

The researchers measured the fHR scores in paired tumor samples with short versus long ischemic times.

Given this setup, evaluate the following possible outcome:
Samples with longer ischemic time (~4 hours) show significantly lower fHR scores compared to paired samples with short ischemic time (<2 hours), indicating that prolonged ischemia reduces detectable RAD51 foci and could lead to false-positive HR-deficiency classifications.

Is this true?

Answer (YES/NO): YES